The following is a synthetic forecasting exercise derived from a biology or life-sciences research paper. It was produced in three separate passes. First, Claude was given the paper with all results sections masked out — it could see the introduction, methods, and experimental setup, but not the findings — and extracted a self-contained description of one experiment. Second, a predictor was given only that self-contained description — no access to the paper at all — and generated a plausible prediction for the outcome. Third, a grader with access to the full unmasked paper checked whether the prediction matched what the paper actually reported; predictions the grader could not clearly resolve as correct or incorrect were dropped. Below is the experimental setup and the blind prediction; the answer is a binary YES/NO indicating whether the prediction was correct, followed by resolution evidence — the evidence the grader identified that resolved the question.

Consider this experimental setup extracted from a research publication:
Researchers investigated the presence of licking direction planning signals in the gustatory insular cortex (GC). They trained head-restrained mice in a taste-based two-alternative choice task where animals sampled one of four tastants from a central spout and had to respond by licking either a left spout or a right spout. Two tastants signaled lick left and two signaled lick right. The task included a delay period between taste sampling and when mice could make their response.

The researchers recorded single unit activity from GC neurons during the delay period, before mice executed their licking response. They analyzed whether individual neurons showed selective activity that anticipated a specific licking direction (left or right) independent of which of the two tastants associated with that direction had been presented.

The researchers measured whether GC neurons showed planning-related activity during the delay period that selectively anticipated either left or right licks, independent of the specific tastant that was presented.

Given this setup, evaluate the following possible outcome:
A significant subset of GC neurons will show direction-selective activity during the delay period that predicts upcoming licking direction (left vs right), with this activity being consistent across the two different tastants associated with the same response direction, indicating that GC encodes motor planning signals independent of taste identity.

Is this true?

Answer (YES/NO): YES